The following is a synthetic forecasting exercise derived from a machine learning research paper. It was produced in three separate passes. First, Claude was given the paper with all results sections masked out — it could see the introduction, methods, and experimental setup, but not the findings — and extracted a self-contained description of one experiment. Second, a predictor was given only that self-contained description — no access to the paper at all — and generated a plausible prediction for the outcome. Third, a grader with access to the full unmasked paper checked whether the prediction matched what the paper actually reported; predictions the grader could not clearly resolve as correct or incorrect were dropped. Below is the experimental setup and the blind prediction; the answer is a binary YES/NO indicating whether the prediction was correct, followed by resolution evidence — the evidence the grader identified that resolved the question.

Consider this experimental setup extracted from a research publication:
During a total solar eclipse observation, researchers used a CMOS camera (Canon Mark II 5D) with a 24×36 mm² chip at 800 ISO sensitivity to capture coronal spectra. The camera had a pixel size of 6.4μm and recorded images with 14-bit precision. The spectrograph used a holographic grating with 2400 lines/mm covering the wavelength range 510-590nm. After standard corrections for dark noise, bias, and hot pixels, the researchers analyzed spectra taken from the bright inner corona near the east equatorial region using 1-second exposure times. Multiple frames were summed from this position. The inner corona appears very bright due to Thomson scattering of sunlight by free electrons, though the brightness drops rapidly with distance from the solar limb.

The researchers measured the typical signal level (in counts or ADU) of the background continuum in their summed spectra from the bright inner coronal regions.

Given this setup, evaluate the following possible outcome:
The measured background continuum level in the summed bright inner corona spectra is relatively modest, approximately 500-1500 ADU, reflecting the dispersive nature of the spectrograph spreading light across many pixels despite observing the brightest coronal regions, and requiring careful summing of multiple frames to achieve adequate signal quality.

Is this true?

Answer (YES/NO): NO